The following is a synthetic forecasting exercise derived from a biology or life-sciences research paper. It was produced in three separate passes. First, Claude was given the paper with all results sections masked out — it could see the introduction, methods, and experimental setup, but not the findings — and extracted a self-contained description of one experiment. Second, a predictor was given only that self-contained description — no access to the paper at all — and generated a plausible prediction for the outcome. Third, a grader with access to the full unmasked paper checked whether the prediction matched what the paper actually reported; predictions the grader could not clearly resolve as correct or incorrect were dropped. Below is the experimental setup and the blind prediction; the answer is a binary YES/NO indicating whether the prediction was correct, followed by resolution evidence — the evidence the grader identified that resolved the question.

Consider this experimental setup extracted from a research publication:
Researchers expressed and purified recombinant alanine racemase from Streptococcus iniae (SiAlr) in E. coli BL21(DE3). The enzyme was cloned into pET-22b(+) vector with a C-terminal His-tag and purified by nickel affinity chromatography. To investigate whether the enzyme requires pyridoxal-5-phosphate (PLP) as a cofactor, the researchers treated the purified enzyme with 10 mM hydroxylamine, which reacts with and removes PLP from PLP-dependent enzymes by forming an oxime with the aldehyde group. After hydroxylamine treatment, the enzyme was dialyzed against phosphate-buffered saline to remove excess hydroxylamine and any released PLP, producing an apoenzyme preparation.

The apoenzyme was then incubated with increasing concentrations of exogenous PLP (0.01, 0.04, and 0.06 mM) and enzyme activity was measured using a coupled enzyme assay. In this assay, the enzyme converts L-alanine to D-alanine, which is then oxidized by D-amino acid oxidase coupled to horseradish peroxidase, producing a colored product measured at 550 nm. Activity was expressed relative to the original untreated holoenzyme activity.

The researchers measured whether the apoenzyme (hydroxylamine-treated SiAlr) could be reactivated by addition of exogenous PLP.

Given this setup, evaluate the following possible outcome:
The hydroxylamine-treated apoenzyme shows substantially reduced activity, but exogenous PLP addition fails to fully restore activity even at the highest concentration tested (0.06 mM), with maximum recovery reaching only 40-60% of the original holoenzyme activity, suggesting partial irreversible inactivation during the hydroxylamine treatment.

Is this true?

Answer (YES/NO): NO